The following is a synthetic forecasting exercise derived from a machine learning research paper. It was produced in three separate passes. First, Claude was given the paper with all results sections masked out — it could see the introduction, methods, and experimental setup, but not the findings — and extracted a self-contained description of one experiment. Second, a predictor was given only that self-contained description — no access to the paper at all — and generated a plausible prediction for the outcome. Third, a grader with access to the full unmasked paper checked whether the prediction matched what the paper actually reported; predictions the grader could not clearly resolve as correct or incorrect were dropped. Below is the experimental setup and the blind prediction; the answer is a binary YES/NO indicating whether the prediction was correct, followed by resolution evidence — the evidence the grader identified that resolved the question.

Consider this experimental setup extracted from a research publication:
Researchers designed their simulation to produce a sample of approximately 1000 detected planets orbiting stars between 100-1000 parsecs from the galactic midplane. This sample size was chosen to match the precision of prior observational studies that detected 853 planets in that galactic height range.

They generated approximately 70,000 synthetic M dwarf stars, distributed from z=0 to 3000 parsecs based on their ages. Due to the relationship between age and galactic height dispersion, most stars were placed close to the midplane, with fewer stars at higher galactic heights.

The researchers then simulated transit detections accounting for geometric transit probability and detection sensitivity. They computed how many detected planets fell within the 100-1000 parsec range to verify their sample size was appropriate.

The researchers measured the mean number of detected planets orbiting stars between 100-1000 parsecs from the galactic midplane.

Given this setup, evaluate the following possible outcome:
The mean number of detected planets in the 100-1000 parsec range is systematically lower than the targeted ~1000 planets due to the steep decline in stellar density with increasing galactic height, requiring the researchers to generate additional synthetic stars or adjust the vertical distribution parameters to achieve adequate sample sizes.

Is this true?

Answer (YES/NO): NO